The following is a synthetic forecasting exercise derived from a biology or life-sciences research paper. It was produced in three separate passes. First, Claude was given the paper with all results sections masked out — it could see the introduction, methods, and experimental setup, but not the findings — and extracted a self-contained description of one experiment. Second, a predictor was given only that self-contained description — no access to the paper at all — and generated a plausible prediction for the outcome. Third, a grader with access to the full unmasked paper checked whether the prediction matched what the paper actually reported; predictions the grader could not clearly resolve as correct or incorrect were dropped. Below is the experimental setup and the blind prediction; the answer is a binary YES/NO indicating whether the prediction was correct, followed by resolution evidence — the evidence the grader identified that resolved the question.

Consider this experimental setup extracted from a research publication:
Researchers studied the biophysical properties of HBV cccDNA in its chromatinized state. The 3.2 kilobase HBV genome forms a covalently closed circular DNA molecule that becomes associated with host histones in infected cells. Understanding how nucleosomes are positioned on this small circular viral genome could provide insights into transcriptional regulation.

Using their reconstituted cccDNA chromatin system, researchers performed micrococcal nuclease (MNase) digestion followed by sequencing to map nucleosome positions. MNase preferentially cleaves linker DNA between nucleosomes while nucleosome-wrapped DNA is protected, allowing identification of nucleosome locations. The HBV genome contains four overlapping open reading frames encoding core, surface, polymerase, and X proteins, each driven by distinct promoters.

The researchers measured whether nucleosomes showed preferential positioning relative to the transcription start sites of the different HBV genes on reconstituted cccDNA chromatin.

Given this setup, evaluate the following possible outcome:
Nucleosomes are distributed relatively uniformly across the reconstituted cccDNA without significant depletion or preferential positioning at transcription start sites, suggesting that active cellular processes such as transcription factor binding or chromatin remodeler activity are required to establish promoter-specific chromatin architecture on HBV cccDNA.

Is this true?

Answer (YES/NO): NO